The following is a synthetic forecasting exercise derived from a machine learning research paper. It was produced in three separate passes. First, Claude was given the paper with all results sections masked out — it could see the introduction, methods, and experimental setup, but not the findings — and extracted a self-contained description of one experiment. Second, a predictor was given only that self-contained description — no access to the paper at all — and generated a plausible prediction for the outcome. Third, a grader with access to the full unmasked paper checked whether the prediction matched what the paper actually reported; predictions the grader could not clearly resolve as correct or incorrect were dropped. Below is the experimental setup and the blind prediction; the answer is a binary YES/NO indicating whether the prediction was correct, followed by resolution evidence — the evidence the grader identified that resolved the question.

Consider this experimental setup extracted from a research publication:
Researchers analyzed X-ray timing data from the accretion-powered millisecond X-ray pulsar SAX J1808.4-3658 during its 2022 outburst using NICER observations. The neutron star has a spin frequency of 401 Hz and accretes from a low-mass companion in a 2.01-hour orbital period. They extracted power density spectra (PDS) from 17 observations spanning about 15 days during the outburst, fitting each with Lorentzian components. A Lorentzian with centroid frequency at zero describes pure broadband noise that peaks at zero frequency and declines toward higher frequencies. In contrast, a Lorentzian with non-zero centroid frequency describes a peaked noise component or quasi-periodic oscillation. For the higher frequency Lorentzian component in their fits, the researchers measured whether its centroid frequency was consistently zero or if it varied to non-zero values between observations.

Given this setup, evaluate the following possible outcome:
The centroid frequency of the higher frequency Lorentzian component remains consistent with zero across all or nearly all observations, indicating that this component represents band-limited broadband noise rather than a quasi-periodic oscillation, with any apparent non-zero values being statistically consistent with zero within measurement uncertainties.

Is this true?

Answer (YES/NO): YES